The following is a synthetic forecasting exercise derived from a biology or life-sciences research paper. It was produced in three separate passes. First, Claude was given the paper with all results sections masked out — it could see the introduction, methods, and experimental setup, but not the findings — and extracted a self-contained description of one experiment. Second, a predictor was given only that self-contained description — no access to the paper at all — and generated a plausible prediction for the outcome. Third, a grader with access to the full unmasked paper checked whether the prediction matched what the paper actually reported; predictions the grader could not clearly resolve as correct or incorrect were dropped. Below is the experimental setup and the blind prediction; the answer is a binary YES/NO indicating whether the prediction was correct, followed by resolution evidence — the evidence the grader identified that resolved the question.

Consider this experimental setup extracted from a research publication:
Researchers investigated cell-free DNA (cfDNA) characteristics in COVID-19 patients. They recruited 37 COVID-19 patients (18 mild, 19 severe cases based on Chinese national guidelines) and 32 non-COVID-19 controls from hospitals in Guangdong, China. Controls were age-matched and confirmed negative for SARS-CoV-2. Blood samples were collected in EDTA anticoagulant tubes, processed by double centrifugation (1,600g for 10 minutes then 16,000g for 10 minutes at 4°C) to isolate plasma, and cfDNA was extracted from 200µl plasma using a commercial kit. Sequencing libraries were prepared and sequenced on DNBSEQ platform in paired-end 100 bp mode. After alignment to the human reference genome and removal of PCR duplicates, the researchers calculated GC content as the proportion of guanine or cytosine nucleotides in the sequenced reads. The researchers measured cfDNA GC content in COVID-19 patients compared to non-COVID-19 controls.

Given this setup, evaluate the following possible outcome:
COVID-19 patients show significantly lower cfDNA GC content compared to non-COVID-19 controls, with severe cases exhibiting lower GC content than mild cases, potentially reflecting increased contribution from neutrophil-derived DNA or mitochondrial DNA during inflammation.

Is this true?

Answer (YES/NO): NO